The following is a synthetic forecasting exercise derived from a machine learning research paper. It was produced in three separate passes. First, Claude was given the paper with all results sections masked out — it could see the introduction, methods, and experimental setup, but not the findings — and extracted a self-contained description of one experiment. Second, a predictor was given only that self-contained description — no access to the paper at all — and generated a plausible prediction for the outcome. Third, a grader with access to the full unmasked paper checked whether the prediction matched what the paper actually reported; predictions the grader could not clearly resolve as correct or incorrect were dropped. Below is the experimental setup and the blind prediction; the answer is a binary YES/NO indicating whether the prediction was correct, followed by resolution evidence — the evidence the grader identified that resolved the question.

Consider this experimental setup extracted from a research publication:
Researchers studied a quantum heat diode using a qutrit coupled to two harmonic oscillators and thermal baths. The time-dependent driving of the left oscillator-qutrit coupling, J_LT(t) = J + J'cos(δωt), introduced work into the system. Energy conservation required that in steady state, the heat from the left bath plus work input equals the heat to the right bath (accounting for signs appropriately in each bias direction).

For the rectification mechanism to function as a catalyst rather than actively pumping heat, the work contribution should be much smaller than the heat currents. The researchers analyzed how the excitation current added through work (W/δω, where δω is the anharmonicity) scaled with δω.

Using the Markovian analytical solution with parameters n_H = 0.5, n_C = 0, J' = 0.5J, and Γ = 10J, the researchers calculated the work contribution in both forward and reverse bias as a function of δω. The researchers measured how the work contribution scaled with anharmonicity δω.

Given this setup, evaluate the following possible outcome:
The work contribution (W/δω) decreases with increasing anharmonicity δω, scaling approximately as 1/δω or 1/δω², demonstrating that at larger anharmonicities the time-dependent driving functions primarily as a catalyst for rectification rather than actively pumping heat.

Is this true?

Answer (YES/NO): YES